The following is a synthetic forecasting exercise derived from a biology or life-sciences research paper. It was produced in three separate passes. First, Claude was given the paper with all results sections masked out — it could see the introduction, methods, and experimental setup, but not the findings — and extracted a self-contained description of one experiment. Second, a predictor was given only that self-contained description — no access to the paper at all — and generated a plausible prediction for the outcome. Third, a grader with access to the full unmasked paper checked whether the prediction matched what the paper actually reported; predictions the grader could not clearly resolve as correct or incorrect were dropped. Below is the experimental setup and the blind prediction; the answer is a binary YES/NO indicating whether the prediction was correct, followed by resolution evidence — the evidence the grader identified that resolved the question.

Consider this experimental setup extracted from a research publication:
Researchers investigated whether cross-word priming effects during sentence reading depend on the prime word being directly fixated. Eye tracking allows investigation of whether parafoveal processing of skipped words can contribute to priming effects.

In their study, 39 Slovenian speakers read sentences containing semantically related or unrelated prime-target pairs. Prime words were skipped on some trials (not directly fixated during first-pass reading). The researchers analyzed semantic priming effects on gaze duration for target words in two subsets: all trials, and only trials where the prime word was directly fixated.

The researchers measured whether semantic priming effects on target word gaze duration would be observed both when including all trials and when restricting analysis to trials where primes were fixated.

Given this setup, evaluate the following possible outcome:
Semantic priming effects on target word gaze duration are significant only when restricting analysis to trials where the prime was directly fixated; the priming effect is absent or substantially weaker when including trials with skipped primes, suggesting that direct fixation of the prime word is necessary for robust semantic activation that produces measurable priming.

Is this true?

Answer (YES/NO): NO